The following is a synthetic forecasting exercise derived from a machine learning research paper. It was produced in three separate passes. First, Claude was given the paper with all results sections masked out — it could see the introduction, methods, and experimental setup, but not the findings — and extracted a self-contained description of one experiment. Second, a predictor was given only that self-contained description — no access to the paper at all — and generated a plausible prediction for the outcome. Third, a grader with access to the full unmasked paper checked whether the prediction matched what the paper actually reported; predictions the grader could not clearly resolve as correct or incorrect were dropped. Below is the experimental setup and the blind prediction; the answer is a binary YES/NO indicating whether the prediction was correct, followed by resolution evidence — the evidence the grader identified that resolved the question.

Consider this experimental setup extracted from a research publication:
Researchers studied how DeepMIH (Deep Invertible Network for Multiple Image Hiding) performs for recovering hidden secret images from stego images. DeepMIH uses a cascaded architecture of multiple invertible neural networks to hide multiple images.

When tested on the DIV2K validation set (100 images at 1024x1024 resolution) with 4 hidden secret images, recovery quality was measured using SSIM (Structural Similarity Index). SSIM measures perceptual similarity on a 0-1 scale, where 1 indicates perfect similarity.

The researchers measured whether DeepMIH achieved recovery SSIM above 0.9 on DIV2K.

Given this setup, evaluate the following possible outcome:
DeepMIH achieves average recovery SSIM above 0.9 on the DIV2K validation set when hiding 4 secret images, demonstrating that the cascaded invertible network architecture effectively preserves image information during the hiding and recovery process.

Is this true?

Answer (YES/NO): YES